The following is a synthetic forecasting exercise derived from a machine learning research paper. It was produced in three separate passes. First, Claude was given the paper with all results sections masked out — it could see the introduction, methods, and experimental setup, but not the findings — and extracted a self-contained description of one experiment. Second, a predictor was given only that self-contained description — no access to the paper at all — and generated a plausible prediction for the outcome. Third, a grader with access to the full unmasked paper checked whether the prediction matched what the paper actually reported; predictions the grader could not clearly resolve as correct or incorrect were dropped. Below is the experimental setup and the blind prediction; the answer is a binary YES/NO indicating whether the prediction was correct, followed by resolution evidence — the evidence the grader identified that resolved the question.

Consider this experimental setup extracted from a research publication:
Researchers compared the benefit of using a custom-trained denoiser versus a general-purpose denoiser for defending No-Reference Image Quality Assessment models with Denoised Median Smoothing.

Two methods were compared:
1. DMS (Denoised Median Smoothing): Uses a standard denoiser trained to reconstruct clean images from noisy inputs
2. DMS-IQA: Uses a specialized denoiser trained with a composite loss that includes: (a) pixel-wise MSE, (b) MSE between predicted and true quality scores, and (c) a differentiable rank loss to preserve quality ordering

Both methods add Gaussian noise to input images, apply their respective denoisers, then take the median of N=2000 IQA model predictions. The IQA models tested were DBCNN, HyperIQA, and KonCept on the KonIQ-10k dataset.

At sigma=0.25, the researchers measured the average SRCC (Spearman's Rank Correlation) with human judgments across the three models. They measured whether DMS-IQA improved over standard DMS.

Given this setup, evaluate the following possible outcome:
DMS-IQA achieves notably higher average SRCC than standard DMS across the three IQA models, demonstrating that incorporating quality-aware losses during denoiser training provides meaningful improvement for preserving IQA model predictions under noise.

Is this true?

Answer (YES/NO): YES